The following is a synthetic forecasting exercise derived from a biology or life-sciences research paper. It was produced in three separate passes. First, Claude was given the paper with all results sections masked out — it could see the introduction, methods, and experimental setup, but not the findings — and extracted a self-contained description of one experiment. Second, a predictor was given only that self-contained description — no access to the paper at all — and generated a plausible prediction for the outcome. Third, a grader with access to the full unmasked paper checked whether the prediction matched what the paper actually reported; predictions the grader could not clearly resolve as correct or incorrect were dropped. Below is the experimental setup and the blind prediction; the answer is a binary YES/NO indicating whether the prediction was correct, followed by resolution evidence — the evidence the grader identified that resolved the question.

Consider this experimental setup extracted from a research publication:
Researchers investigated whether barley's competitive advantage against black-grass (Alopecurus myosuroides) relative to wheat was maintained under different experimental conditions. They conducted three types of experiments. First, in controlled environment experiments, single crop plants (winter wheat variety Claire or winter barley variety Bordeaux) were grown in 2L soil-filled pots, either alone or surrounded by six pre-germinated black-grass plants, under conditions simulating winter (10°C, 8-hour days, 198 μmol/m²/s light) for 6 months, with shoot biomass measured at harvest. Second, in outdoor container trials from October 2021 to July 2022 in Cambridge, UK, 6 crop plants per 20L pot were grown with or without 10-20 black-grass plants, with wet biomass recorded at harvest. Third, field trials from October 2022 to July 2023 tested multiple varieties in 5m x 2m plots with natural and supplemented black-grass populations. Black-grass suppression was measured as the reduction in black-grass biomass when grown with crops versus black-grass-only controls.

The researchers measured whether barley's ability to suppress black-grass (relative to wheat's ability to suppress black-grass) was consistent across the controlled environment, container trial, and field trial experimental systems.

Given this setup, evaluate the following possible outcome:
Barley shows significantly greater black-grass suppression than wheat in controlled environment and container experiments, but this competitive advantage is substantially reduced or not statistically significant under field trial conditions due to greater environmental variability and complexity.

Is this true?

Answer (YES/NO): NO